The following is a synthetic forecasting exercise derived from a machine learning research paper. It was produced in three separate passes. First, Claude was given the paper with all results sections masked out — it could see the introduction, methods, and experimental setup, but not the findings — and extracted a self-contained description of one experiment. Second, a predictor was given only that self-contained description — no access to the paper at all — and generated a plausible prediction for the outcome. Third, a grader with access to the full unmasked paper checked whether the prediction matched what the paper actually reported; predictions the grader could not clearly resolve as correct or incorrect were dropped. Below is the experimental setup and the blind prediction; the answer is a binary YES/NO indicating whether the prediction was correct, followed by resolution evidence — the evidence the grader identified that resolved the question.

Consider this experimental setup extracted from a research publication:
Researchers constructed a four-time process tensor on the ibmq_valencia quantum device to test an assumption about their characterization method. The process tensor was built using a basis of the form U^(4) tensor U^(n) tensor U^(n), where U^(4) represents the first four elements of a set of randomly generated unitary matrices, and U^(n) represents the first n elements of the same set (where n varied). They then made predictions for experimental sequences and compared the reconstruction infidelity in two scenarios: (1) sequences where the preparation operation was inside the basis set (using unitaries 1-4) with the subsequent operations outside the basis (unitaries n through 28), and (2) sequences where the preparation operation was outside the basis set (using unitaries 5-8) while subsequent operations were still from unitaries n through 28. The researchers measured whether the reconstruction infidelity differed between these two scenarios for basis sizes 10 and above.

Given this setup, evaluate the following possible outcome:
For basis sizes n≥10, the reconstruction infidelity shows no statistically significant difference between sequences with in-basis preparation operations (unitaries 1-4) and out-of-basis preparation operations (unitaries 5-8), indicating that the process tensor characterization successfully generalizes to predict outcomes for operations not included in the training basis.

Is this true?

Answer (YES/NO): YES